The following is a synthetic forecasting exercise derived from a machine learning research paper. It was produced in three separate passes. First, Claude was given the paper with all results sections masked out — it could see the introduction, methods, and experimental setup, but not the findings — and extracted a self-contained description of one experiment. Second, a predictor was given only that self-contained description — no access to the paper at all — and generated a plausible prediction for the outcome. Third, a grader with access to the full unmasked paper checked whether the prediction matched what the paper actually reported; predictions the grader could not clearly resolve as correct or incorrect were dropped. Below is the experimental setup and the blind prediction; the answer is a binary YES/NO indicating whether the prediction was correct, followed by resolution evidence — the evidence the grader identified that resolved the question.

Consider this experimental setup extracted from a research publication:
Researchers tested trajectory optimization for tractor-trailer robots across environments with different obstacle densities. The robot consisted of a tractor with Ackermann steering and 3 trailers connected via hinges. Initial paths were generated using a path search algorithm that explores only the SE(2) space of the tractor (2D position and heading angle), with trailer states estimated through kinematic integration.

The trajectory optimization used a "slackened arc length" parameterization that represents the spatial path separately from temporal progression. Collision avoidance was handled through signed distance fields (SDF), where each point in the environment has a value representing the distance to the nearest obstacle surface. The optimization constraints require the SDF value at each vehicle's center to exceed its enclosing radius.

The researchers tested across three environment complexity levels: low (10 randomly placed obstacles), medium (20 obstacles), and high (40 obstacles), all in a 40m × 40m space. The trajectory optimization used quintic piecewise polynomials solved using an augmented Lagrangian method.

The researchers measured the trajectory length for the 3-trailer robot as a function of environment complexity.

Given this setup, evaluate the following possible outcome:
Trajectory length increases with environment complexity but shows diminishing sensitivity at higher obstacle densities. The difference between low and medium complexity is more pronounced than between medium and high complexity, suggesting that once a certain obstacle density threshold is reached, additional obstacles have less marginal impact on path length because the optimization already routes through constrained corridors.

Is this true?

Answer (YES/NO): NO